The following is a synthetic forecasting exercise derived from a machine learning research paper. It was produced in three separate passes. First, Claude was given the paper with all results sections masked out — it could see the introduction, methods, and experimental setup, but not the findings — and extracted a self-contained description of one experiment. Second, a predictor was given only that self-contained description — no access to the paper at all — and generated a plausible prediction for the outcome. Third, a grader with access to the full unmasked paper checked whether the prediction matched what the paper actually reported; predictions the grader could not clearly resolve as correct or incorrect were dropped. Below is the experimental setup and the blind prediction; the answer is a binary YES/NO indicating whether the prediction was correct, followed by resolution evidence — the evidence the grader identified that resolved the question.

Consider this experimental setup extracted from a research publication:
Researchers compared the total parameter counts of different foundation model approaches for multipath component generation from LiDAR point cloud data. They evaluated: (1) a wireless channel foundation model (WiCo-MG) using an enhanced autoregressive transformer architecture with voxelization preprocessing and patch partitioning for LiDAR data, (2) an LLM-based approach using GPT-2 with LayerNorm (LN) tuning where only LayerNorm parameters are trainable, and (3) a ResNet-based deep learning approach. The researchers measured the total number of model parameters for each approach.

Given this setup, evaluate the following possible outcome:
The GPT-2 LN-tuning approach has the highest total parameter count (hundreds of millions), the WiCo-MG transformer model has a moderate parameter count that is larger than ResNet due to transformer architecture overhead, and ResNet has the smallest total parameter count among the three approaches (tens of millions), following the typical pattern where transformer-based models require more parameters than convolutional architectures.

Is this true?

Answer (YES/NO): NO